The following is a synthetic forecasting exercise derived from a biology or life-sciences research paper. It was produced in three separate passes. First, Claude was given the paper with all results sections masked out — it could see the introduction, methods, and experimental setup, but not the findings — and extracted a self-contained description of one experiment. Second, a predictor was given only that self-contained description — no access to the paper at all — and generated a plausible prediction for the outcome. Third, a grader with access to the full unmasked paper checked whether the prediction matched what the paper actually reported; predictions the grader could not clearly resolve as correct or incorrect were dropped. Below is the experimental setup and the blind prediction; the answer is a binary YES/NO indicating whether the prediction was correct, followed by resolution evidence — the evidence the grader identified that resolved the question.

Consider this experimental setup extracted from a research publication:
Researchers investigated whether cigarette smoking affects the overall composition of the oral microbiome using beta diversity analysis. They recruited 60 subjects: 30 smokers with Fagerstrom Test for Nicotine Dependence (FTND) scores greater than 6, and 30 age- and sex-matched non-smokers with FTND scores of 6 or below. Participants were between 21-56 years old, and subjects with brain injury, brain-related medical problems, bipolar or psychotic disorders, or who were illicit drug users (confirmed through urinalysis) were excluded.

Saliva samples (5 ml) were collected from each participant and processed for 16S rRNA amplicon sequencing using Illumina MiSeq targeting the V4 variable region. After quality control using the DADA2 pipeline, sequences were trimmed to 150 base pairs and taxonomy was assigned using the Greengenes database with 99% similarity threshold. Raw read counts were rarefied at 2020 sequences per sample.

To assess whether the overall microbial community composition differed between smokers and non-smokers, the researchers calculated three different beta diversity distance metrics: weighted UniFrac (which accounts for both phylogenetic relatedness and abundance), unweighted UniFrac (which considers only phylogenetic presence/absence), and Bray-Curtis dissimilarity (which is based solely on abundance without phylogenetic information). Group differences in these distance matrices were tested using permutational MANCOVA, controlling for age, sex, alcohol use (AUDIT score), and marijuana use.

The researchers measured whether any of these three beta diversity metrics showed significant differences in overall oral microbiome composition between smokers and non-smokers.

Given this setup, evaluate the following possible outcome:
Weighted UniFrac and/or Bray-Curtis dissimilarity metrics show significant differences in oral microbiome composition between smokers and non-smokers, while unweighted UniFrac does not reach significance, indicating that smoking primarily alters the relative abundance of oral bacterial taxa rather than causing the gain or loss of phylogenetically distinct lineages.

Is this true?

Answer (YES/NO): NO